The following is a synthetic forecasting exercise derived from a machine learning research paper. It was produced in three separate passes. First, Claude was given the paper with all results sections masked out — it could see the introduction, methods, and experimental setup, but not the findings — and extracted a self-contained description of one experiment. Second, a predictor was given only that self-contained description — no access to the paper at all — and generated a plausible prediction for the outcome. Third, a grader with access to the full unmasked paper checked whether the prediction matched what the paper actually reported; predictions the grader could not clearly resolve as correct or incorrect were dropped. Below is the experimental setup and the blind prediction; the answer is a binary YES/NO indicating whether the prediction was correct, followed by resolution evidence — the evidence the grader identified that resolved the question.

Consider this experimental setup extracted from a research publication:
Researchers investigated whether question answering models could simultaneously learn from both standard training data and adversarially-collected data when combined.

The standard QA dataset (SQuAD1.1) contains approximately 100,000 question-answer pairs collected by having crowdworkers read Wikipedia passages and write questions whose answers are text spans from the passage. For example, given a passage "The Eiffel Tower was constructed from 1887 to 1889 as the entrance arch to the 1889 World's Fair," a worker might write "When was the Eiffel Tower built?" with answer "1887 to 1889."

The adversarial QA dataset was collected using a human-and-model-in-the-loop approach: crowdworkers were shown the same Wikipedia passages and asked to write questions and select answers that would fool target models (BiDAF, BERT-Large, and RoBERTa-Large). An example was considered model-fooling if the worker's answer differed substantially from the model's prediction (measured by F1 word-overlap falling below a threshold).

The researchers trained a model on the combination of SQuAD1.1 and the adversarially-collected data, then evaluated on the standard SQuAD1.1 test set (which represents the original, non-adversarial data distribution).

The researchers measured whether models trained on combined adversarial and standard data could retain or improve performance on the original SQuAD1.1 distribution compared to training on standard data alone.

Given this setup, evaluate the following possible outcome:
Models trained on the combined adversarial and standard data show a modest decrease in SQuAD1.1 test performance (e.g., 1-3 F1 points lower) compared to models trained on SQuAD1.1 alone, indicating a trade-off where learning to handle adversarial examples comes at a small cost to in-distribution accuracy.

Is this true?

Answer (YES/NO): NO